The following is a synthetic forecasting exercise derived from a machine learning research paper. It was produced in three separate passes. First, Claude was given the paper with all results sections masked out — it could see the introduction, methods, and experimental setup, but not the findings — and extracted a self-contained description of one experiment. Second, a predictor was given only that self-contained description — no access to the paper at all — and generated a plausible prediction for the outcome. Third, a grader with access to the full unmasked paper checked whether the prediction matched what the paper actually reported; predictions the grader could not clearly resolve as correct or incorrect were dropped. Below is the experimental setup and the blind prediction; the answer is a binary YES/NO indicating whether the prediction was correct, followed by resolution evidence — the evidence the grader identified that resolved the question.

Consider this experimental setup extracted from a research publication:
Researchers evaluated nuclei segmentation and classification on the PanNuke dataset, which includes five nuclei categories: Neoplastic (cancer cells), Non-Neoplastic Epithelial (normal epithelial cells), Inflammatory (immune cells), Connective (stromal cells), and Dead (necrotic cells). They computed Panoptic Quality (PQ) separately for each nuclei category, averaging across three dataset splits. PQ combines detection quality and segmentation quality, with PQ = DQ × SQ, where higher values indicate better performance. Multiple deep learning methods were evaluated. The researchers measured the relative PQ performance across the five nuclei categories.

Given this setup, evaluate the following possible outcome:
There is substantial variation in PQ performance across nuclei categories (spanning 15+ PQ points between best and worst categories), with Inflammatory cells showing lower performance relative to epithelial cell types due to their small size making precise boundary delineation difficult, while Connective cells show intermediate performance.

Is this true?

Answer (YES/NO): NO